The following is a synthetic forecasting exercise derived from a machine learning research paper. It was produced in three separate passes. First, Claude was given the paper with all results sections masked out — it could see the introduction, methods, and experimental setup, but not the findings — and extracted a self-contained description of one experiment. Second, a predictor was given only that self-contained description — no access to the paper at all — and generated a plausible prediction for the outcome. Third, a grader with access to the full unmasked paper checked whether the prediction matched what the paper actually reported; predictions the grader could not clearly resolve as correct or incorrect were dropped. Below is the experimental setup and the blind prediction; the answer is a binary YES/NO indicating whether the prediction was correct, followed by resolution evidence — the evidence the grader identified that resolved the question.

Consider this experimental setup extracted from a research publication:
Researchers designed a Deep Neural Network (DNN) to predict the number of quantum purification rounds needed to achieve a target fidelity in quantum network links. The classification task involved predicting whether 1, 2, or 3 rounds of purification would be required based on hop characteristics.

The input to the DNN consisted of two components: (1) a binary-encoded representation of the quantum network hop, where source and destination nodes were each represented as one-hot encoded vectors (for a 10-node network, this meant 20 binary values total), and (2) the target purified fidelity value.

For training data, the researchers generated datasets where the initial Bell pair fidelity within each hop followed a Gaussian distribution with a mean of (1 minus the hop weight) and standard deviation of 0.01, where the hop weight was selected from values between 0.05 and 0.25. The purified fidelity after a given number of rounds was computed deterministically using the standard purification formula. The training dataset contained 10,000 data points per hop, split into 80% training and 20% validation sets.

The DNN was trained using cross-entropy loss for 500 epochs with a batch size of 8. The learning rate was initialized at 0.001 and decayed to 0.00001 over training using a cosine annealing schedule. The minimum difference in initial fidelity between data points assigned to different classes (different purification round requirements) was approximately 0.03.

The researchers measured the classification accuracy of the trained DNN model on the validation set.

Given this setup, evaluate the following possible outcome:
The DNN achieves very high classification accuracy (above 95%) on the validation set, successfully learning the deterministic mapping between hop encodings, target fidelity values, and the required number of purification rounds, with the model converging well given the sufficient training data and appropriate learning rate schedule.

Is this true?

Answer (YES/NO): NO